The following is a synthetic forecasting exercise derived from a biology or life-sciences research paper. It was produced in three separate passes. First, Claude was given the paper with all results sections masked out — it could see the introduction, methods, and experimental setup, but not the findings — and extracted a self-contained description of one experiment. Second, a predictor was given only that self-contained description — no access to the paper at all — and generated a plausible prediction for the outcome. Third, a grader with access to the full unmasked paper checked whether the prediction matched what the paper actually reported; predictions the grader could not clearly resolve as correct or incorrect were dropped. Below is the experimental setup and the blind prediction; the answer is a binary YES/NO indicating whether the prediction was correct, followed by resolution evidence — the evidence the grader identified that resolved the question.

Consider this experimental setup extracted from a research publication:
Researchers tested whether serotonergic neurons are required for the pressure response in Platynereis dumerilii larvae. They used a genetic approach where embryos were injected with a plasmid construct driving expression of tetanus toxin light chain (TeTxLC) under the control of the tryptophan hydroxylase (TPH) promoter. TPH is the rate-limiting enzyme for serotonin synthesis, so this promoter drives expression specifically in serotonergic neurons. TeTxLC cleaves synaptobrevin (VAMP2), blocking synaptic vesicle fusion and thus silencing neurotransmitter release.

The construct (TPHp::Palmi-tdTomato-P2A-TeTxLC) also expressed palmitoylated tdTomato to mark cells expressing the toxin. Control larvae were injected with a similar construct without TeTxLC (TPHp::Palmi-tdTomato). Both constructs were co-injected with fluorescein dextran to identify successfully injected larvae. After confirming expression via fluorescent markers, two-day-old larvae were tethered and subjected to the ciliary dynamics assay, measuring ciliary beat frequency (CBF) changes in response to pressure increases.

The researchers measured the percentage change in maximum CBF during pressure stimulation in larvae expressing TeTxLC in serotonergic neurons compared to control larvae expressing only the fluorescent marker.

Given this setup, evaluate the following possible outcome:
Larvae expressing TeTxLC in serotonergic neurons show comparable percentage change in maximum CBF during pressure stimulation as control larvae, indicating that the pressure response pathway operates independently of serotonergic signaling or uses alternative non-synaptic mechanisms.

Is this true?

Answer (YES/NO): NO